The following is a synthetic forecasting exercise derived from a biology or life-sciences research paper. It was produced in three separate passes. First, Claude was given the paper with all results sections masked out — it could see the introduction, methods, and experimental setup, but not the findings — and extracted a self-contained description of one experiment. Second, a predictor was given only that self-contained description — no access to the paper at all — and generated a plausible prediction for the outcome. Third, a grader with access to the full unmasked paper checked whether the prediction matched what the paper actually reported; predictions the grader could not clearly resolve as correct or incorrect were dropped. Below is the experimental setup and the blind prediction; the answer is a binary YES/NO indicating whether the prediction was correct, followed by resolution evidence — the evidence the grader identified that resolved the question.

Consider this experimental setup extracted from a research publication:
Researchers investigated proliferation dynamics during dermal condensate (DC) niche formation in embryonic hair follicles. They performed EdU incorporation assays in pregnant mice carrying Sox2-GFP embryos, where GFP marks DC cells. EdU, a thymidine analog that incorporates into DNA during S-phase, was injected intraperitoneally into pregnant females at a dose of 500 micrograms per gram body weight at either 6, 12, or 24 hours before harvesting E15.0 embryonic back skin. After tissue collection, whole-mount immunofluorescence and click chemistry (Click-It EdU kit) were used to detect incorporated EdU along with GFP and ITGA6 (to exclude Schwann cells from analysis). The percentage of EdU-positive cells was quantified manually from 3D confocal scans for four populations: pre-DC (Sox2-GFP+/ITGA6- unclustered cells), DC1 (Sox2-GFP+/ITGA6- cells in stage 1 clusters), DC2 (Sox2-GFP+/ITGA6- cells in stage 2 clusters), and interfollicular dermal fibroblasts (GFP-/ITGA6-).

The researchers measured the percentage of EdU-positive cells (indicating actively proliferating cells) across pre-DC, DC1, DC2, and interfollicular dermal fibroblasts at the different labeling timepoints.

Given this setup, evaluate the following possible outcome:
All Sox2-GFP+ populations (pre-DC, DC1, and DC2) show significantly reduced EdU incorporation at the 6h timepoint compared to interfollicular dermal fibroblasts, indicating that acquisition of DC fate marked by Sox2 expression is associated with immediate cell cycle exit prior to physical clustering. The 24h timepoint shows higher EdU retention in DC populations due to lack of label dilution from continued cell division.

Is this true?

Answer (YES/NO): YES